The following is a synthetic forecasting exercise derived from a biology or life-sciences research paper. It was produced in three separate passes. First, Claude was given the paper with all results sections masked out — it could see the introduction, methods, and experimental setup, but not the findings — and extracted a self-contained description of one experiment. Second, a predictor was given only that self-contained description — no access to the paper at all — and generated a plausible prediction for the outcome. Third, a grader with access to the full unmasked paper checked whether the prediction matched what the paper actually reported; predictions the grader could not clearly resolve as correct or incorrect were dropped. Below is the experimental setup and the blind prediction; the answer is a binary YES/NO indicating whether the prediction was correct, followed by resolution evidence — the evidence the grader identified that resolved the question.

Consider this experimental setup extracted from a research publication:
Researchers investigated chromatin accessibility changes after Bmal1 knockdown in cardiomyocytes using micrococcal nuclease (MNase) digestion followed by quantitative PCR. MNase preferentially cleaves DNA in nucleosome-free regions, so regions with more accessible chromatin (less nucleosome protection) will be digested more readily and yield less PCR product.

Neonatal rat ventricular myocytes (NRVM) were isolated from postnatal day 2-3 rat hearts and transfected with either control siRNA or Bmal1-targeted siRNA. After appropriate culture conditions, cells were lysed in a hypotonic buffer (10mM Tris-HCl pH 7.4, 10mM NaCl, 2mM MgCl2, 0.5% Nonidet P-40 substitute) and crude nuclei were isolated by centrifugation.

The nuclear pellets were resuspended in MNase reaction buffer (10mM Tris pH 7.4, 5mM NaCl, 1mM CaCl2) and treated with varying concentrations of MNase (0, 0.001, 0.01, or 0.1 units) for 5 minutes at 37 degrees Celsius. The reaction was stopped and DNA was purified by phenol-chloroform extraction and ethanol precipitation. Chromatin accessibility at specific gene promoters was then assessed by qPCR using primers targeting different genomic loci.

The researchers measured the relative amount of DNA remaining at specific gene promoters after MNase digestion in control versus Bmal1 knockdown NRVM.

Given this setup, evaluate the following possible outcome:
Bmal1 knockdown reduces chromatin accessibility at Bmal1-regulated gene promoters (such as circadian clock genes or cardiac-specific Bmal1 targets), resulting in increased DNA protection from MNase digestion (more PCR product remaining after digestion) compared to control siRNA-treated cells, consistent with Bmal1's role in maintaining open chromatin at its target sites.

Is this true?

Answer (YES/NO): YES